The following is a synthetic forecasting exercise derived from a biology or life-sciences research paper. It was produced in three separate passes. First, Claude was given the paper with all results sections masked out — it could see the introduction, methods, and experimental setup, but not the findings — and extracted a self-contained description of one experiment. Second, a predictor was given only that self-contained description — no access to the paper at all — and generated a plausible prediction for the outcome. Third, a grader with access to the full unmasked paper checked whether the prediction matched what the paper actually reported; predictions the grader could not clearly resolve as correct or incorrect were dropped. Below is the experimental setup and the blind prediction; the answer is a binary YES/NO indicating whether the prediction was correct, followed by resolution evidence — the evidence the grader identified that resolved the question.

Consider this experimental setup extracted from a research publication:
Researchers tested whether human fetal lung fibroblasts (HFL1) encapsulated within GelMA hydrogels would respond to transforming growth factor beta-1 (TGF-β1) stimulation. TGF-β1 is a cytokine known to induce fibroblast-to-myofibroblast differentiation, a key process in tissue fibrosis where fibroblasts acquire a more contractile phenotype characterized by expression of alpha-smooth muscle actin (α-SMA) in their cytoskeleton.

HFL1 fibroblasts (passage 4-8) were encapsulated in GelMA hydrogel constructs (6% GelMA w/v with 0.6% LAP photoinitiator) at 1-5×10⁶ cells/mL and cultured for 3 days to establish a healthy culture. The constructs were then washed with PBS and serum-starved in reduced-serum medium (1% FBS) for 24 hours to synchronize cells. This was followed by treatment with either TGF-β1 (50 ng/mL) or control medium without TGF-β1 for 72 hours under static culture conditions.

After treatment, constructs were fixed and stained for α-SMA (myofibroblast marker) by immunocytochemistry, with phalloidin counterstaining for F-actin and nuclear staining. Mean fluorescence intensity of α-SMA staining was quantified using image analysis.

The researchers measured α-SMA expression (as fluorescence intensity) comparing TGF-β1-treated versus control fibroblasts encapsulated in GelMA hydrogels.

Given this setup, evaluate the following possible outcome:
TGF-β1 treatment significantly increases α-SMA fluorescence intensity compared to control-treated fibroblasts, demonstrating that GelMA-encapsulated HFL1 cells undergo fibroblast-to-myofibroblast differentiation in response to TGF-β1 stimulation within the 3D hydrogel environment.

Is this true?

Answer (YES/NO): YES